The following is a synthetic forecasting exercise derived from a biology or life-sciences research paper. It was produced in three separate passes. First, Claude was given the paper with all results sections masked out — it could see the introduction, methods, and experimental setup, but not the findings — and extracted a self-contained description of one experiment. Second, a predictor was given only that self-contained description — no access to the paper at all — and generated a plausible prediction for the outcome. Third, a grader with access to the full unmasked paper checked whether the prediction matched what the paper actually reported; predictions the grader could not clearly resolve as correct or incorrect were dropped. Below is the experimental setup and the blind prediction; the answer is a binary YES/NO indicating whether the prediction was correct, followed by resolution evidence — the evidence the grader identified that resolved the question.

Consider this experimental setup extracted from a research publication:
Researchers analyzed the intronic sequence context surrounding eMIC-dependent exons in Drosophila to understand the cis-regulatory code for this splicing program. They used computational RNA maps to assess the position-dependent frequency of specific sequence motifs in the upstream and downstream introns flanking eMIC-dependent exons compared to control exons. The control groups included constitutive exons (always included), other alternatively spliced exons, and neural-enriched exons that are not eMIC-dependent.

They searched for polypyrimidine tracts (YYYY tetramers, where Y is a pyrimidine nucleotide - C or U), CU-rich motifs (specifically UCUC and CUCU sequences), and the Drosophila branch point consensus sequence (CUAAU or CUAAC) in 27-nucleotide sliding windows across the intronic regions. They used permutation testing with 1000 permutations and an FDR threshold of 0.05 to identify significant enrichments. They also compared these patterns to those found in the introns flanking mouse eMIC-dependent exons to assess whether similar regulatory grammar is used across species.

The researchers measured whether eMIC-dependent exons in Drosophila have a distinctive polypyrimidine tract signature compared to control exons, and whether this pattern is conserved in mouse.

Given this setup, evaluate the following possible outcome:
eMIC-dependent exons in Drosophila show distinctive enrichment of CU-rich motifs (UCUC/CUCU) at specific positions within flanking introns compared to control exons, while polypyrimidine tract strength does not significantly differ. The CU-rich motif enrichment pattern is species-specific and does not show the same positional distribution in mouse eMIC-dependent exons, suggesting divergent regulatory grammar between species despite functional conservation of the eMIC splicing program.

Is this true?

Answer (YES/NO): NO